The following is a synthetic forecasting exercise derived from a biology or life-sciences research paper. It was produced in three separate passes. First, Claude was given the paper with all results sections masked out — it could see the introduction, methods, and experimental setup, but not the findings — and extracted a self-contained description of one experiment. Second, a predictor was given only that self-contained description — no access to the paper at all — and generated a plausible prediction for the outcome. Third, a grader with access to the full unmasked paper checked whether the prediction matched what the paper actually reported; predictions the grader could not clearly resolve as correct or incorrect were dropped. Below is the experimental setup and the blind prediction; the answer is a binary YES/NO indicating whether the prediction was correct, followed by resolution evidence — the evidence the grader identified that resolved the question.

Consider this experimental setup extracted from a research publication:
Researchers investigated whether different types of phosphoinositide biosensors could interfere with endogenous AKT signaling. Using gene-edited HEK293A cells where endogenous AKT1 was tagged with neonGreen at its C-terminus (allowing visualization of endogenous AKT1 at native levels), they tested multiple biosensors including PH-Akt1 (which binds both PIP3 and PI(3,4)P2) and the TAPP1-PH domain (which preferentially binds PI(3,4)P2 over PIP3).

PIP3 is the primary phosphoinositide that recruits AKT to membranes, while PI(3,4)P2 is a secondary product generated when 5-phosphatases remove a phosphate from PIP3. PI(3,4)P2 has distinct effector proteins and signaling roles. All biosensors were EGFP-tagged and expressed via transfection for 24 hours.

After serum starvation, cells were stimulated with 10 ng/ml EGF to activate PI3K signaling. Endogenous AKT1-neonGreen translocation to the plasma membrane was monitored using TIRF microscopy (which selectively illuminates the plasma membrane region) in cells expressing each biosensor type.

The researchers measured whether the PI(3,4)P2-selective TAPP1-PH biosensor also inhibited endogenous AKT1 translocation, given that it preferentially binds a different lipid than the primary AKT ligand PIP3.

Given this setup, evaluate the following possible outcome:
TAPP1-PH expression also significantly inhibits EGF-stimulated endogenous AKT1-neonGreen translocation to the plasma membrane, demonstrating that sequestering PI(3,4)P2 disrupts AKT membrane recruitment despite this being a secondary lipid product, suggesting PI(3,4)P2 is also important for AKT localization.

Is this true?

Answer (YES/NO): YES